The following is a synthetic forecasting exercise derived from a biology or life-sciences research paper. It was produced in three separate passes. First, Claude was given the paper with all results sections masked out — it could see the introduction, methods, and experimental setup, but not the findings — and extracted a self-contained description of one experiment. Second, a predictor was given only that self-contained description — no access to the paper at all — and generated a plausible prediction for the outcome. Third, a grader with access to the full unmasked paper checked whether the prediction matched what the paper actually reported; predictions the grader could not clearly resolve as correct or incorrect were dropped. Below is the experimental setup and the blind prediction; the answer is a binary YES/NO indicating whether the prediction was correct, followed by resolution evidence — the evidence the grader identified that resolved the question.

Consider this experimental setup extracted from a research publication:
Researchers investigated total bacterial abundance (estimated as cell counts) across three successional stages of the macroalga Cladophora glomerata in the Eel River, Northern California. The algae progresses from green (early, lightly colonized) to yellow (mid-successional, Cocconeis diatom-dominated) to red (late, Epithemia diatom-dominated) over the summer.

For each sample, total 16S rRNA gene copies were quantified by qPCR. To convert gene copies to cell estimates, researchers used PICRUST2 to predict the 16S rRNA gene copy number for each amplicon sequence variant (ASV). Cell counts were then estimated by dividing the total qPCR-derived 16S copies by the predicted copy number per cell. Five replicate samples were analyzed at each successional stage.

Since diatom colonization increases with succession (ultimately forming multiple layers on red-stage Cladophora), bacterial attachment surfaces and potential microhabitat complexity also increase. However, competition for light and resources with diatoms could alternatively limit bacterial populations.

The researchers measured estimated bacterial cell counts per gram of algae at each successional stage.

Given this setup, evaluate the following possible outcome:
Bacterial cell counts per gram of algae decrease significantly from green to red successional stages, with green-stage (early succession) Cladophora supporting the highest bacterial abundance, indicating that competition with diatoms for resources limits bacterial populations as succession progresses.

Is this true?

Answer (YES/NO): NO